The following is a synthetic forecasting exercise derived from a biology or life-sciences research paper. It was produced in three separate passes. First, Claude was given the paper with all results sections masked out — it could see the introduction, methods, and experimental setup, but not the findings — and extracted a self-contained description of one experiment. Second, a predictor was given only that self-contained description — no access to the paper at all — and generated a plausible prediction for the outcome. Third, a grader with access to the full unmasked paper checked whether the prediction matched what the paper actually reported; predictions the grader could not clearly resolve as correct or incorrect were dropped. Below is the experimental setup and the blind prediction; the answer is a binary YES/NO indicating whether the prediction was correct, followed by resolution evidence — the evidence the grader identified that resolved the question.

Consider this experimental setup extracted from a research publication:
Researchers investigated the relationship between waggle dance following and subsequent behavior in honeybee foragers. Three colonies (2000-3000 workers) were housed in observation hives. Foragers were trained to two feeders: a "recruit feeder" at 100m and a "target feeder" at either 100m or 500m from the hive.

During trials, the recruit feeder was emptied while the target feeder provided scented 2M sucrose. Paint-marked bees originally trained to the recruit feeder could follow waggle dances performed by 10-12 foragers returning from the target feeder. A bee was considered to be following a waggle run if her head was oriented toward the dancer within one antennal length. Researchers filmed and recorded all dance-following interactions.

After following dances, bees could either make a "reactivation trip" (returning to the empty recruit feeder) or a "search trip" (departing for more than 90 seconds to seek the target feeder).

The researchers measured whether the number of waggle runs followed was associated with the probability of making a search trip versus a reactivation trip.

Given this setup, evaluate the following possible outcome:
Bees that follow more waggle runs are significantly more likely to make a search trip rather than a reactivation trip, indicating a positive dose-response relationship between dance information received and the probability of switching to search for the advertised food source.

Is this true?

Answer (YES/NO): YES